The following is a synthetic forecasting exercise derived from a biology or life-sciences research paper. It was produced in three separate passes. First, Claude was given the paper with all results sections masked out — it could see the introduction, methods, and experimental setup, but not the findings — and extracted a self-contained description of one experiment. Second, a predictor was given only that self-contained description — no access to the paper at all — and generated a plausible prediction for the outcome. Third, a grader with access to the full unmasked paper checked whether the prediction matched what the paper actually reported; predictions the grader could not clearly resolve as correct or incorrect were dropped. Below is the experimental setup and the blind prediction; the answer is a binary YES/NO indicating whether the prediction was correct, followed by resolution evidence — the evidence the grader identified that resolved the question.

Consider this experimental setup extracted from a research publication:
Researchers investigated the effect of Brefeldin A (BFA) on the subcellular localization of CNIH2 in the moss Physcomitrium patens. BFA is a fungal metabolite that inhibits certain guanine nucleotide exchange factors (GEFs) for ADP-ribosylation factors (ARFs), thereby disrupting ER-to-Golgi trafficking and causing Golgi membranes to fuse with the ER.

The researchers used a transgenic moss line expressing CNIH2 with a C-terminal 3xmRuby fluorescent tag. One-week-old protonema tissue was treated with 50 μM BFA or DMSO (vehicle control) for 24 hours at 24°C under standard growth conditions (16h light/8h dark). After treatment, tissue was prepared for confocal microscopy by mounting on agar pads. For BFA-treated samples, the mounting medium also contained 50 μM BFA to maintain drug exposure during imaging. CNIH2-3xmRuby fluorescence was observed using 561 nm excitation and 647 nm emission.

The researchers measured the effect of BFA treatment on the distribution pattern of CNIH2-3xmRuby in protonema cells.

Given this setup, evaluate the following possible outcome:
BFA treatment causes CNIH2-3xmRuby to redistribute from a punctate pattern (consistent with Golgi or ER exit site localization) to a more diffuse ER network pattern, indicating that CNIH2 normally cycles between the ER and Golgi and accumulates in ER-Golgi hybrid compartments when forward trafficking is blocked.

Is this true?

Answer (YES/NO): NO